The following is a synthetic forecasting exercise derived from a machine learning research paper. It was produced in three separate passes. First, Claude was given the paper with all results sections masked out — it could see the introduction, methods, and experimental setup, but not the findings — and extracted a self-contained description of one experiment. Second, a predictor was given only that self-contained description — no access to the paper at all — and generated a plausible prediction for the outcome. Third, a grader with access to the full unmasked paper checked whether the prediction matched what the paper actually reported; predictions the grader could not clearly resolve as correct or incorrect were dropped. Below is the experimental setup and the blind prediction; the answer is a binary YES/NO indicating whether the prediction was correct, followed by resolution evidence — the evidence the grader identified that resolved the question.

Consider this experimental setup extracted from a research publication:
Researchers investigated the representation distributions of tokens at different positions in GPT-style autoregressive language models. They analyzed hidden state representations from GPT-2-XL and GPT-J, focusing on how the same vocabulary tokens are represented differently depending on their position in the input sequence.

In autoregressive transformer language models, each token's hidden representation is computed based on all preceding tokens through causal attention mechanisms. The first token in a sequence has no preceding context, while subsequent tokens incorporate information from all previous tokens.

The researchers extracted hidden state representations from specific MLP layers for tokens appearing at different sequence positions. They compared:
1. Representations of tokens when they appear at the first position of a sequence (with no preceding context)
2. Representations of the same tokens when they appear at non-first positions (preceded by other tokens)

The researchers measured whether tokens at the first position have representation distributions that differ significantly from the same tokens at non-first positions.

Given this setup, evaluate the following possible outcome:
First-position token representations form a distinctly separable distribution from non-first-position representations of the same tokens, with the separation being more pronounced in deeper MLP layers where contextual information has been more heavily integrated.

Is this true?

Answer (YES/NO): YES